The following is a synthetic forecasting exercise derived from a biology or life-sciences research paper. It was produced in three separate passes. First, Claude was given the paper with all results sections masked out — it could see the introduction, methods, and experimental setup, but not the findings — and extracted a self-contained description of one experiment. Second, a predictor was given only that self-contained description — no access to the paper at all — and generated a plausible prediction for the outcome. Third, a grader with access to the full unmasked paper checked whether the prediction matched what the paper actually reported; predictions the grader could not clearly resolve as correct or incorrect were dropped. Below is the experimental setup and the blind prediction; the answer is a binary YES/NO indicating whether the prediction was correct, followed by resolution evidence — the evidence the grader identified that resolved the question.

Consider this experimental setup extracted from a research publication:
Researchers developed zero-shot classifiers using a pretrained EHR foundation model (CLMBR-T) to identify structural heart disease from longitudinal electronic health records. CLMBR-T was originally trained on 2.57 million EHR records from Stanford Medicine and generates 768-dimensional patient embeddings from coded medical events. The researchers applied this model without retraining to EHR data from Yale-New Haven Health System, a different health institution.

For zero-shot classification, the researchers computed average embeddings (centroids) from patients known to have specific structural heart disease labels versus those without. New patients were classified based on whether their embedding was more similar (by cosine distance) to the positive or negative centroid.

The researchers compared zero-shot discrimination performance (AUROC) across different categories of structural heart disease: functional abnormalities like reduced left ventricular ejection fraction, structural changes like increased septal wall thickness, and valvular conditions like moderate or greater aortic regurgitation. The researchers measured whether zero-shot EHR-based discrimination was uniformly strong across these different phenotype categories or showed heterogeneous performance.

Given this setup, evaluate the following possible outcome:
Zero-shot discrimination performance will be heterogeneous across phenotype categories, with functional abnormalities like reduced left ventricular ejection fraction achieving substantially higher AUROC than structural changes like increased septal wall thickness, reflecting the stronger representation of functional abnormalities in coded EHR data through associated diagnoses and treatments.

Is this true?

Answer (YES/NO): NO